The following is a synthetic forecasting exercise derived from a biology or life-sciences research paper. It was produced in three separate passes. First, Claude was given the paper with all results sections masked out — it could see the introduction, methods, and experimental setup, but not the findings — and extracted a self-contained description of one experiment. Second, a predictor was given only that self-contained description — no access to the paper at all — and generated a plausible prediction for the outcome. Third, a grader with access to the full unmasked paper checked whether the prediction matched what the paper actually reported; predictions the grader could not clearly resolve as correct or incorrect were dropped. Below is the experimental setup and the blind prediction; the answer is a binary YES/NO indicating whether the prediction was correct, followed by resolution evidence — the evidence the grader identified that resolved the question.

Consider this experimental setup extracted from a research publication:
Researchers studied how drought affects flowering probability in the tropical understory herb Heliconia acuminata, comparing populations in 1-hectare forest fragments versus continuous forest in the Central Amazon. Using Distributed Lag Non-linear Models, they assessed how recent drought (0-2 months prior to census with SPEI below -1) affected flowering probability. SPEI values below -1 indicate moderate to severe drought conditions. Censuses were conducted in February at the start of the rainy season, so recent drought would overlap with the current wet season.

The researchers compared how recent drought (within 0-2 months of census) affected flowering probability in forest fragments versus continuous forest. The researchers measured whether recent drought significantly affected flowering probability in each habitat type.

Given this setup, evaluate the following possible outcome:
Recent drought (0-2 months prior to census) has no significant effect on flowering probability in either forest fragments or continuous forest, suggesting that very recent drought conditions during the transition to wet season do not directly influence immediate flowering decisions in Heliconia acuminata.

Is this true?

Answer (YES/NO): NO